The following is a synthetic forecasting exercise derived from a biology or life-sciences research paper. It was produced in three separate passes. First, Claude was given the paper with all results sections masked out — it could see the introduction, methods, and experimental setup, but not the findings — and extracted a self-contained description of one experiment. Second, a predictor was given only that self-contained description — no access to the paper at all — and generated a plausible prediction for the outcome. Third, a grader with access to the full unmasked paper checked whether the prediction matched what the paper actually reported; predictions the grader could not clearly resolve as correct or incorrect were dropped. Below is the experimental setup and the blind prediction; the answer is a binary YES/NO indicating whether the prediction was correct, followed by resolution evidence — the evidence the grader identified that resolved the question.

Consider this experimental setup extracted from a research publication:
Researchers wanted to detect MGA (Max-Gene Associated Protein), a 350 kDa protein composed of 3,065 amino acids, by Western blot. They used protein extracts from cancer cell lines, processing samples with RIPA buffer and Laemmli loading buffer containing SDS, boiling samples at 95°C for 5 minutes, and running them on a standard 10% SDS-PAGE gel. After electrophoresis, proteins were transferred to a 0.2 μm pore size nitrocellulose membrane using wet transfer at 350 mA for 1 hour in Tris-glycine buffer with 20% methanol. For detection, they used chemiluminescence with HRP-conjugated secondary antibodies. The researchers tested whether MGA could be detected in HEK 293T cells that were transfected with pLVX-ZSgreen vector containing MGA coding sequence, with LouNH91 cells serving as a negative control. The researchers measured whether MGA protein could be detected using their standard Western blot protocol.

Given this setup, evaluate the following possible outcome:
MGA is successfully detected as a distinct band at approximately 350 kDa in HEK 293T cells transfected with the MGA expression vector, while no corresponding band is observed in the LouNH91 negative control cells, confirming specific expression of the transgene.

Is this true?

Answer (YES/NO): NO